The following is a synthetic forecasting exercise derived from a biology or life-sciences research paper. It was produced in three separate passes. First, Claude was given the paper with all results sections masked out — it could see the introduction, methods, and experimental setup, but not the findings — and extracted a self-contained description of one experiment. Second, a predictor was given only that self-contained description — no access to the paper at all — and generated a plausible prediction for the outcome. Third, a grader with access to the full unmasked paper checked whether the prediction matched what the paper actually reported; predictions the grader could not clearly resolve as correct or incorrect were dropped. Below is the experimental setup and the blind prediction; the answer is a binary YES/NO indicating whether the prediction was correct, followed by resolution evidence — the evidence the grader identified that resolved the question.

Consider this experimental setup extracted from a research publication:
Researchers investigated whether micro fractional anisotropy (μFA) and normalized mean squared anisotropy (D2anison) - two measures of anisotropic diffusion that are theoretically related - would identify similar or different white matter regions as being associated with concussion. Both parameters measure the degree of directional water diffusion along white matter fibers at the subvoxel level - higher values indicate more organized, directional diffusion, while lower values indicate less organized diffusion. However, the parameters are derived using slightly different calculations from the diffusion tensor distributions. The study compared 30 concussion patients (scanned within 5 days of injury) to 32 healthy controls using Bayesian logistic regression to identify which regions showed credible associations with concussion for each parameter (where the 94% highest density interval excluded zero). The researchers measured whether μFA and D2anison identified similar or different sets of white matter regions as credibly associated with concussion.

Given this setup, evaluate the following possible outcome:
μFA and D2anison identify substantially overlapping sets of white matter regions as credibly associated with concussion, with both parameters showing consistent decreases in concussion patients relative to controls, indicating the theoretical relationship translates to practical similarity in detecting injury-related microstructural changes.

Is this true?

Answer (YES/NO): YES